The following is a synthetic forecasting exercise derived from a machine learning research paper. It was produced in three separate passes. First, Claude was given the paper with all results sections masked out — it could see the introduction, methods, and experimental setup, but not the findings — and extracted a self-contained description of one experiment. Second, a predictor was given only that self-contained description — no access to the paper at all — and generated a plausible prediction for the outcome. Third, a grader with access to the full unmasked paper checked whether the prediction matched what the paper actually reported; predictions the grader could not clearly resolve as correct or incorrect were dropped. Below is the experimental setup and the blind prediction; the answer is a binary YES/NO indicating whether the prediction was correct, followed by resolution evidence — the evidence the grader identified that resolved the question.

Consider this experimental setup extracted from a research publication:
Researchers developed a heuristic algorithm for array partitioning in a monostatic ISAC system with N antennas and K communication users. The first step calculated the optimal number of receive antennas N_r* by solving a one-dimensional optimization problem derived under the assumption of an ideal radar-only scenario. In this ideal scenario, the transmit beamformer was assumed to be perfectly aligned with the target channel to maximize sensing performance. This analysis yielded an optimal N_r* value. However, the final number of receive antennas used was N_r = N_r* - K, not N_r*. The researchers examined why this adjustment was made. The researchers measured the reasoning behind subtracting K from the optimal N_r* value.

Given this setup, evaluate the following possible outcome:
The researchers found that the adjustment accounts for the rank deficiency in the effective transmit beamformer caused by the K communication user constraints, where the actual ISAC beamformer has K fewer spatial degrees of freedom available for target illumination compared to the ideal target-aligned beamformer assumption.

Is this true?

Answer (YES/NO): NO